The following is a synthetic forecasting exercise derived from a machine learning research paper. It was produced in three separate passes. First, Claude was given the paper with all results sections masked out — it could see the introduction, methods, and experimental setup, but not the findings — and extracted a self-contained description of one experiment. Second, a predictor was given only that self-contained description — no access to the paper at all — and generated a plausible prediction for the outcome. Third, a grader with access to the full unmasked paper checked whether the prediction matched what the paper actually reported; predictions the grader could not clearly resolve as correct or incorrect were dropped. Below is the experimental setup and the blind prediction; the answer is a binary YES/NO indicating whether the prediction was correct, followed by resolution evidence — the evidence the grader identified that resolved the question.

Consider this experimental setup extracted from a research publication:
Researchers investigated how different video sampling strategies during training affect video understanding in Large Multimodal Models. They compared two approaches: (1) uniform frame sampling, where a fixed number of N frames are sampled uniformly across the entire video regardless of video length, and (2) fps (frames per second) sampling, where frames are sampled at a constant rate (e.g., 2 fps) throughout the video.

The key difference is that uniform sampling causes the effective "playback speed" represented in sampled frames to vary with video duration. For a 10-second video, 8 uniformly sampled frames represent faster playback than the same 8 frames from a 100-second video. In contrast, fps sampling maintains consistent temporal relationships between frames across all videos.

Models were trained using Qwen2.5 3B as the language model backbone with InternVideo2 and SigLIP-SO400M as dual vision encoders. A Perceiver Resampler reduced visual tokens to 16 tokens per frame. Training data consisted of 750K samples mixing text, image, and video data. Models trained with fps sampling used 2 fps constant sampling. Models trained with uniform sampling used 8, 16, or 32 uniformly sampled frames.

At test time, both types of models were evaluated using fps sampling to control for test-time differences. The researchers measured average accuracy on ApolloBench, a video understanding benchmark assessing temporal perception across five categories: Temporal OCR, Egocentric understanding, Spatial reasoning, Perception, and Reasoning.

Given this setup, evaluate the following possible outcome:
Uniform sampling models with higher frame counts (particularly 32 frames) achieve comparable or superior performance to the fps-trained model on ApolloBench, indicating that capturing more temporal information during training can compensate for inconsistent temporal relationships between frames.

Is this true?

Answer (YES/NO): NO